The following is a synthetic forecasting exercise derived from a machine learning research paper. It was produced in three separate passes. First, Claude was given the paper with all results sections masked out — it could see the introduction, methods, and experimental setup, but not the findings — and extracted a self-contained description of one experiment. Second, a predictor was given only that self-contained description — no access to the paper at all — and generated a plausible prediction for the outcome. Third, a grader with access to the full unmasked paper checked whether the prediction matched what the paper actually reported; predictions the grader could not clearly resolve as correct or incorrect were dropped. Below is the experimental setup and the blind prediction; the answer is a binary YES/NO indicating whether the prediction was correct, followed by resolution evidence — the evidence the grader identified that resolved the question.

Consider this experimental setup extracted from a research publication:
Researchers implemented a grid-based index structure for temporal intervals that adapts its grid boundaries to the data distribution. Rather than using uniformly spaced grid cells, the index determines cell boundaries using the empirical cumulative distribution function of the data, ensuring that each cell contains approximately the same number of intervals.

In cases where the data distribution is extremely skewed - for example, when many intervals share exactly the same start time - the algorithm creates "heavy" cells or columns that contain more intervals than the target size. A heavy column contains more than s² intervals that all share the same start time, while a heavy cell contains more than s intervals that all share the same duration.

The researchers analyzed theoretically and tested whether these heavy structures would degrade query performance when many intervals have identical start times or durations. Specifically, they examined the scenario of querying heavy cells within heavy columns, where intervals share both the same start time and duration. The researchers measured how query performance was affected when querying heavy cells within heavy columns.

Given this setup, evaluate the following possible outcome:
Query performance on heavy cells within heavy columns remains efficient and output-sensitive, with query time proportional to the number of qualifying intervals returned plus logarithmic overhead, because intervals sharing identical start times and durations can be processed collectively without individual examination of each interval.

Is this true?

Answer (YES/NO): NO